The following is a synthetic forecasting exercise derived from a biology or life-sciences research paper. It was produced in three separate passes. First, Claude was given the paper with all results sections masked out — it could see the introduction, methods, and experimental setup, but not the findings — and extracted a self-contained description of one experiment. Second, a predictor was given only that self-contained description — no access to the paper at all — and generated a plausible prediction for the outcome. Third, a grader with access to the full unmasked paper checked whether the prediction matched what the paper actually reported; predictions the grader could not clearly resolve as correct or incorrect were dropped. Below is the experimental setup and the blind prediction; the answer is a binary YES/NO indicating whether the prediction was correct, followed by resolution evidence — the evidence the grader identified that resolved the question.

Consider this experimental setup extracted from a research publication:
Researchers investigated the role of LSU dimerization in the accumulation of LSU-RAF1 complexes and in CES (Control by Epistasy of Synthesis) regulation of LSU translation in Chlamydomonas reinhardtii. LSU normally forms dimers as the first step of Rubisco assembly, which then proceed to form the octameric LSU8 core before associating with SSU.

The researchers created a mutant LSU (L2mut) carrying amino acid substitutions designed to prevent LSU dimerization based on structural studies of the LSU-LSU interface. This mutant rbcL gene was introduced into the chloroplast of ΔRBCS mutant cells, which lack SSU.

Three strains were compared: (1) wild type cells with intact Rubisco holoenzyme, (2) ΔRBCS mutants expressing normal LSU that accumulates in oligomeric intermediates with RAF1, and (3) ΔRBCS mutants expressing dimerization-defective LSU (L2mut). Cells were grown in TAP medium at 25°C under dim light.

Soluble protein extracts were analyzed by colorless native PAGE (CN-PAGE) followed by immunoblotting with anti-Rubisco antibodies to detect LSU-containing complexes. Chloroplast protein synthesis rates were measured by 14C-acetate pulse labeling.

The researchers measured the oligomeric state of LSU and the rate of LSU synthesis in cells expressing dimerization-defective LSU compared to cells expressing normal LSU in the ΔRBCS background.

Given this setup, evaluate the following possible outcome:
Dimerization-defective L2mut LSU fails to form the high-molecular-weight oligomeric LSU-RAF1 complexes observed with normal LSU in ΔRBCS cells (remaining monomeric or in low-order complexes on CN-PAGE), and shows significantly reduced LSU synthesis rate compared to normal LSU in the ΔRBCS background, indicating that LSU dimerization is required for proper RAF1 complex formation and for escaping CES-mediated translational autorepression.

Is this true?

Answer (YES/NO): NO